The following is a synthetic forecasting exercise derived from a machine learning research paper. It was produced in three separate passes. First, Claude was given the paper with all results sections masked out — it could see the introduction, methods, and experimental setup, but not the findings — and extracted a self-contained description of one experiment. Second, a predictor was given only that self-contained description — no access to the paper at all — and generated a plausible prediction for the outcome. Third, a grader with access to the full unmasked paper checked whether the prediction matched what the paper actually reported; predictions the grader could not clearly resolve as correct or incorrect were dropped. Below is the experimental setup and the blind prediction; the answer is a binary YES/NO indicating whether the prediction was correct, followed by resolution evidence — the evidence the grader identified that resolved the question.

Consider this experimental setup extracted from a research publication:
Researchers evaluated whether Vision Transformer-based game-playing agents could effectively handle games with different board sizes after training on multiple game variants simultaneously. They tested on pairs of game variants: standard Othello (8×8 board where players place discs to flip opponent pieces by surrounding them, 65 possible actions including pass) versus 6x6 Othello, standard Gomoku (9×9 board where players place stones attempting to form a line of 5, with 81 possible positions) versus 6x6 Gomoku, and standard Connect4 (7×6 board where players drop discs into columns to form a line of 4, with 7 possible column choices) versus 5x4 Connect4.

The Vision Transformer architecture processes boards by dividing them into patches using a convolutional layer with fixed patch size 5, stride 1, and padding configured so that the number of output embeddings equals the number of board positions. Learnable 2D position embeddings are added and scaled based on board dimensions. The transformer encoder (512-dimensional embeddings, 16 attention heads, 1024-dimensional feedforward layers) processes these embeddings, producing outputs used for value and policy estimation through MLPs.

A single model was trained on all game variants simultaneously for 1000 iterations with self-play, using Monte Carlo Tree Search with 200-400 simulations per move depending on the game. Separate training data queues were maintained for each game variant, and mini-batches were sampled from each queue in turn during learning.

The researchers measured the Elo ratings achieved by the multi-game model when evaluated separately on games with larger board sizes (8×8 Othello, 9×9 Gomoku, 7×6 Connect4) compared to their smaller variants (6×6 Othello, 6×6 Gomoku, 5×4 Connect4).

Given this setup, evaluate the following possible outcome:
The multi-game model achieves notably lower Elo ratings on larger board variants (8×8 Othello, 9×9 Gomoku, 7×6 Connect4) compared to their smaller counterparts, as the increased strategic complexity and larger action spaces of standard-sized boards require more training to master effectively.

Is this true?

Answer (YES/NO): NO